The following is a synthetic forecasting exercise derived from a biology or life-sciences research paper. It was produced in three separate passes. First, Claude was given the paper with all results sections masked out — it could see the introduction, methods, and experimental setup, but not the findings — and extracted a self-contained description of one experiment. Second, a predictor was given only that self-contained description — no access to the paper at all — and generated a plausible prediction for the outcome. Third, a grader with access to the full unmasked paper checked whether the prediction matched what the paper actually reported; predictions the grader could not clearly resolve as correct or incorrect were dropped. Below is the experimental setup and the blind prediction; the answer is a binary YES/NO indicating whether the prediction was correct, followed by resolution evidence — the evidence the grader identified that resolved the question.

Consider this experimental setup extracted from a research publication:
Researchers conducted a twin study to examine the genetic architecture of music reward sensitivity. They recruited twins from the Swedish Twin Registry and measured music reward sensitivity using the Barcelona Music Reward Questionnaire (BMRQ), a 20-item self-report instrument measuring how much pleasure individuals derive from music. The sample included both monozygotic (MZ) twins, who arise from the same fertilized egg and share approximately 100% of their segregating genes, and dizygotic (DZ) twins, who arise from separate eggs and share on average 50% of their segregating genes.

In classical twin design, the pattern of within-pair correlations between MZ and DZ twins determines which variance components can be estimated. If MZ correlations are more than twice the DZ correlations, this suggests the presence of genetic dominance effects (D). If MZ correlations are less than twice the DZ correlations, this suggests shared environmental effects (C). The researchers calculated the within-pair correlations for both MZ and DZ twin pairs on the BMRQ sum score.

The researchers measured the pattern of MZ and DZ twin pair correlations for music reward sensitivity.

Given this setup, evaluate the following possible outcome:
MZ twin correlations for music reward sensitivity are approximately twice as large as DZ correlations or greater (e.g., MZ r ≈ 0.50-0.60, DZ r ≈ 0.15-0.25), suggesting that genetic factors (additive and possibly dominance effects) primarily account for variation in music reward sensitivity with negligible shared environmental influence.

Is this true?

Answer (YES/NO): YES